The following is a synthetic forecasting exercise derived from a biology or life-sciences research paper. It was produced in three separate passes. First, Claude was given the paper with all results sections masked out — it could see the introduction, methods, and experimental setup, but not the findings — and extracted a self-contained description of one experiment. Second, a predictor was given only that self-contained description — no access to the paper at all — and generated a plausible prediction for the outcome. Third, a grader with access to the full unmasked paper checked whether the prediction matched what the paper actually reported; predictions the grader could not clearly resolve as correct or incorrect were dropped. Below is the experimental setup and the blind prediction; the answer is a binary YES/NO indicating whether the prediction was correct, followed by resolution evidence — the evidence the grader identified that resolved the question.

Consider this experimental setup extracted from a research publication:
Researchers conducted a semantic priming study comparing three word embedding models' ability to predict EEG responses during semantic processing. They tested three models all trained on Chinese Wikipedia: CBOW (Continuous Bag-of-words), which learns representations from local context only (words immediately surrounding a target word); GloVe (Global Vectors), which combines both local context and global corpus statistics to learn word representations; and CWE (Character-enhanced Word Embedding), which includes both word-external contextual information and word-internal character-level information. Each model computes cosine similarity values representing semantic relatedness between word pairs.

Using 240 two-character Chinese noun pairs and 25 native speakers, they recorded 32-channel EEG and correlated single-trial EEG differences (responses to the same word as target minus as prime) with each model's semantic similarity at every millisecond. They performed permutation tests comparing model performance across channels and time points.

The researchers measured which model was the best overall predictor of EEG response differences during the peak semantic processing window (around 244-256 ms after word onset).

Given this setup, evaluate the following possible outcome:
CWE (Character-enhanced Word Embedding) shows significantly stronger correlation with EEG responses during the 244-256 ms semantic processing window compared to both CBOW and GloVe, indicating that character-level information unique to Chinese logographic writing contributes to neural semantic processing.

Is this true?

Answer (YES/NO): NO